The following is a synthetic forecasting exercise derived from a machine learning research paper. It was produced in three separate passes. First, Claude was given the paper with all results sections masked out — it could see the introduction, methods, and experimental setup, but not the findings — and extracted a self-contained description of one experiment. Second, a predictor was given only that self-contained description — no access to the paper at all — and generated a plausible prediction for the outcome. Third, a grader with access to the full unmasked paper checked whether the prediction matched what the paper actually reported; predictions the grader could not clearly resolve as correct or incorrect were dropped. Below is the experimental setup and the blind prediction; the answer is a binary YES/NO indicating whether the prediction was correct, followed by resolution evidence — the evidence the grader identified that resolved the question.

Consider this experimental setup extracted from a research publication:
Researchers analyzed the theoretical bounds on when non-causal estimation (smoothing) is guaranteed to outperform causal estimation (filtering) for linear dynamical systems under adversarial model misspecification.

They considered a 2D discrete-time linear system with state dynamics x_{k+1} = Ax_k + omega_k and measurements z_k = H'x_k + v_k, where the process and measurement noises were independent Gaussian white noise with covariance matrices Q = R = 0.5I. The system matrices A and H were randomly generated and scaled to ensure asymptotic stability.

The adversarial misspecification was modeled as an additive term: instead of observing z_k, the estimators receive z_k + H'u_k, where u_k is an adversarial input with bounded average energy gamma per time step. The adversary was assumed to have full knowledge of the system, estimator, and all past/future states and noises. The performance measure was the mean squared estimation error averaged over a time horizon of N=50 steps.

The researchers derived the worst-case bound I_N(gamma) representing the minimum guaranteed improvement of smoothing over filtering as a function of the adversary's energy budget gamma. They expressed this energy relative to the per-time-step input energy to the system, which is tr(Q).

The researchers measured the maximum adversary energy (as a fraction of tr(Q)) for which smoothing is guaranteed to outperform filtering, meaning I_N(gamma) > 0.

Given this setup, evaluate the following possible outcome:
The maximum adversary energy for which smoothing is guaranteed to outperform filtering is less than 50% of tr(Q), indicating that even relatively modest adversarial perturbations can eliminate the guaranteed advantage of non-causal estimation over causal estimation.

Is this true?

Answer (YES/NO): YES